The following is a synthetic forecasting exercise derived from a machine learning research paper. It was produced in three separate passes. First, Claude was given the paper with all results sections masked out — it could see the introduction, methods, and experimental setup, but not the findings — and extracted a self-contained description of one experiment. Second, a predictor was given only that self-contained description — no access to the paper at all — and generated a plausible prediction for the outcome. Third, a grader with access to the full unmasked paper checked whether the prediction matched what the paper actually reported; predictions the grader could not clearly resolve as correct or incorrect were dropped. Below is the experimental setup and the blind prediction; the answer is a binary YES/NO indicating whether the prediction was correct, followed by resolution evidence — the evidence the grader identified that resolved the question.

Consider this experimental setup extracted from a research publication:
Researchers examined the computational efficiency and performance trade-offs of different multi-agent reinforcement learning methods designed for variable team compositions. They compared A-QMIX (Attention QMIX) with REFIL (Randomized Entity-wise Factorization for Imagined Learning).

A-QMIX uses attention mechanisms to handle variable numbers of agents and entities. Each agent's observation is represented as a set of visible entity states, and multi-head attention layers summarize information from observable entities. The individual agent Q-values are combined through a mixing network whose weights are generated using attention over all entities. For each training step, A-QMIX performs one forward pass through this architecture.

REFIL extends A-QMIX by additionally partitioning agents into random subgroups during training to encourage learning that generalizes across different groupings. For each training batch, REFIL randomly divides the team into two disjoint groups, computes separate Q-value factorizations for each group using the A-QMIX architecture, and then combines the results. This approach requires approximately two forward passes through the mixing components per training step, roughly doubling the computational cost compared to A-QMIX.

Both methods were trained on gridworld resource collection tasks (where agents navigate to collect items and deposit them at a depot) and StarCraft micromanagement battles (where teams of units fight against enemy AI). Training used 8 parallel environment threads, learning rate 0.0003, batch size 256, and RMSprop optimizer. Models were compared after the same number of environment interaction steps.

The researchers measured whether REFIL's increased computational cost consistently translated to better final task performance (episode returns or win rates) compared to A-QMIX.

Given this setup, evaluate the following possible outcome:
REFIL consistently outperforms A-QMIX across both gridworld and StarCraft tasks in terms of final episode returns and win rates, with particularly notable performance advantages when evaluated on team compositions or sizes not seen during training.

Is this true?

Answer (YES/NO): NO